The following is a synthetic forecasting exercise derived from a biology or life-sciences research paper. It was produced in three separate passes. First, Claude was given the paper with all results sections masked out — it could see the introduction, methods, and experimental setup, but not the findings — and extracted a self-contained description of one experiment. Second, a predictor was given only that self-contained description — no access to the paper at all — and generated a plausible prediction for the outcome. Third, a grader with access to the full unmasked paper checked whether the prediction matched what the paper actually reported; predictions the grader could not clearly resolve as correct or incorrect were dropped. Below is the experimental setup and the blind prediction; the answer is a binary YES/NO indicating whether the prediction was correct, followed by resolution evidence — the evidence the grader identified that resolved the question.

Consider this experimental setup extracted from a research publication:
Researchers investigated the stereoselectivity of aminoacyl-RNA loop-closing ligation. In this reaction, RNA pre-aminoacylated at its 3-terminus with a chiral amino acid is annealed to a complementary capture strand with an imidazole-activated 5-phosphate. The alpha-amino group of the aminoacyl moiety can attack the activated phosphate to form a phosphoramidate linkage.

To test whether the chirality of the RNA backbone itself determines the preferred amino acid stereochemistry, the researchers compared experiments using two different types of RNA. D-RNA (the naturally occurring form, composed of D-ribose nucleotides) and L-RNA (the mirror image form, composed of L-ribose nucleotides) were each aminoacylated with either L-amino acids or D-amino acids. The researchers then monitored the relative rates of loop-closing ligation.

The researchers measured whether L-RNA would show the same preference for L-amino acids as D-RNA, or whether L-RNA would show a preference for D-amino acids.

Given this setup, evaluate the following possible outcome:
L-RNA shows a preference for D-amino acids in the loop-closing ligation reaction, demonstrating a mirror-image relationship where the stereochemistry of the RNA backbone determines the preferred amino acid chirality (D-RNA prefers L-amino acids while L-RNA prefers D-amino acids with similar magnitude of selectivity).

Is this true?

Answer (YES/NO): YES